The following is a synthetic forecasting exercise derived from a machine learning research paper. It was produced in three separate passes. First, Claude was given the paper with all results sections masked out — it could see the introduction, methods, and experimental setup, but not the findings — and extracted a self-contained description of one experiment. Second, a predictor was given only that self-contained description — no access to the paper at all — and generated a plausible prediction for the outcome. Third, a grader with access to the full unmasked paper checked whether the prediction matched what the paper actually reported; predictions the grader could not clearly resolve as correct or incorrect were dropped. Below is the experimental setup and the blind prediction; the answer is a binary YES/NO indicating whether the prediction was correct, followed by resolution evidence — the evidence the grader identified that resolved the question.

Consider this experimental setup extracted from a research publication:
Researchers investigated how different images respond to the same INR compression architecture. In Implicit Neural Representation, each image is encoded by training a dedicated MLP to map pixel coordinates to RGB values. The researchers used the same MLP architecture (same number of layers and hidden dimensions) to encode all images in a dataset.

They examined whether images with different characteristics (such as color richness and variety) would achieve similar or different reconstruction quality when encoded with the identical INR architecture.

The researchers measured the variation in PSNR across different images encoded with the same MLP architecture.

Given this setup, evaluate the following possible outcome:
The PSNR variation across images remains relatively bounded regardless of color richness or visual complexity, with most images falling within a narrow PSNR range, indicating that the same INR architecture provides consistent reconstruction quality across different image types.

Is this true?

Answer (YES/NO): NO